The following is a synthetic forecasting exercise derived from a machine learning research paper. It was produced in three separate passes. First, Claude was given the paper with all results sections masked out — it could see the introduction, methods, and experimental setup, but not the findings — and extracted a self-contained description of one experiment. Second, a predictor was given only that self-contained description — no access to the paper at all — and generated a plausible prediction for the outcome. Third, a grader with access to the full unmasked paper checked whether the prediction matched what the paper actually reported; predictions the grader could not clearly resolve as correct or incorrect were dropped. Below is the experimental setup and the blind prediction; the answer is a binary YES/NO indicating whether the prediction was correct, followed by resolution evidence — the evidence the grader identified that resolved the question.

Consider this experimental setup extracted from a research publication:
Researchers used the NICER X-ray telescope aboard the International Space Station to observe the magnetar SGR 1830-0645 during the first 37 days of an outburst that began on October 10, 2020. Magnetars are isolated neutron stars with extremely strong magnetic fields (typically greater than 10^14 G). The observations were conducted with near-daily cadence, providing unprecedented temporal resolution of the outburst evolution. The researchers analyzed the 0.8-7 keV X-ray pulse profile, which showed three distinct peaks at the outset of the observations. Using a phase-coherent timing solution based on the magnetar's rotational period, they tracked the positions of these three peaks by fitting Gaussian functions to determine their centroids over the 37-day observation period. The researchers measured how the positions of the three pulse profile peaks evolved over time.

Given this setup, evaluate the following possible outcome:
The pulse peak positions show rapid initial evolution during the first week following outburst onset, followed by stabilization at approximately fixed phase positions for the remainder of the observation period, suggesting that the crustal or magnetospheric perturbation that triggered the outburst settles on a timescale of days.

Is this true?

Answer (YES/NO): NO